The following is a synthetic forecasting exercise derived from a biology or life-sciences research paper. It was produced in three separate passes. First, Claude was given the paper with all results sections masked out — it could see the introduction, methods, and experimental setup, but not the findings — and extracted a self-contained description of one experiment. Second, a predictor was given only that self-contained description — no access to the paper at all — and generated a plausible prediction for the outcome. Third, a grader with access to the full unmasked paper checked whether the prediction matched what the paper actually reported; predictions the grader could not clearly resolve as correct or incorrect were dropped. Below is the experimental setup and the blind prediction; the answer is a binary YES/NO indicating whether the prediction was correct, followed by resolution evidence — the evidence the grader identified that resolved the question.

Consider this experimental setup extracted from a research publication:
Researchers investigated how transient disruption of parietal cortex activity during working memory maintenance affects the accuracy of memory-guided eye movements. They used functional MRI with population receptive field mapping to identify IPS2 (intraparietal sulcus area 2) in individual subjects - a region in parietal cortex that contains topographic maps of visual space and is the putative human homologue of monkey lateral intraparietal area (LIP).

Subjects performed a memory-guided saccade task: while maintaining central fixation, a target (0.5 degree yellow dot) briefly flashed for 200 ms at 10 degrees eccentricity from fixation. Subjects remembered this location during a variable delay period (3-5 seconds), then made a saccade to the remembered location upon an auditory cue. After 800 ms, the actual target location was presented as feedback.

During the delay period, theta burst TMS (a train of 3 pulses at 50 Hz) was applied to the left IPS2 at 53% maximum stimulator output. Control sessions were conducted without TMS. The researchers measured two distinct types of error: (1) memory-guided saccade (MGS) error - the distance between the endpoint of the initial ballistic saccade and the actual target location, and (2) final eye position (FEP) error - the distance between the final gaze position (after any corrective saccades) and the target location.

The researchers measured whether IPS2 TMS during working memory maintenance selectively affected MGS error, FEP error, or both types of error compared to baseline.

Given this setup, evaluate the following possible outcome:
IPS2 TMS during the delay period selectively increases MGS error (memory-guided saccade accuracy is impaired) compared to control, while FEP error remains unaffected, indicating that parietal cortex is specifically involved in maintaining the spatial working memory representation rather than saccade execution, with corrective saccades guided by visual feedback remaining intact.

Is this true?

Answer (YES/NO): NO